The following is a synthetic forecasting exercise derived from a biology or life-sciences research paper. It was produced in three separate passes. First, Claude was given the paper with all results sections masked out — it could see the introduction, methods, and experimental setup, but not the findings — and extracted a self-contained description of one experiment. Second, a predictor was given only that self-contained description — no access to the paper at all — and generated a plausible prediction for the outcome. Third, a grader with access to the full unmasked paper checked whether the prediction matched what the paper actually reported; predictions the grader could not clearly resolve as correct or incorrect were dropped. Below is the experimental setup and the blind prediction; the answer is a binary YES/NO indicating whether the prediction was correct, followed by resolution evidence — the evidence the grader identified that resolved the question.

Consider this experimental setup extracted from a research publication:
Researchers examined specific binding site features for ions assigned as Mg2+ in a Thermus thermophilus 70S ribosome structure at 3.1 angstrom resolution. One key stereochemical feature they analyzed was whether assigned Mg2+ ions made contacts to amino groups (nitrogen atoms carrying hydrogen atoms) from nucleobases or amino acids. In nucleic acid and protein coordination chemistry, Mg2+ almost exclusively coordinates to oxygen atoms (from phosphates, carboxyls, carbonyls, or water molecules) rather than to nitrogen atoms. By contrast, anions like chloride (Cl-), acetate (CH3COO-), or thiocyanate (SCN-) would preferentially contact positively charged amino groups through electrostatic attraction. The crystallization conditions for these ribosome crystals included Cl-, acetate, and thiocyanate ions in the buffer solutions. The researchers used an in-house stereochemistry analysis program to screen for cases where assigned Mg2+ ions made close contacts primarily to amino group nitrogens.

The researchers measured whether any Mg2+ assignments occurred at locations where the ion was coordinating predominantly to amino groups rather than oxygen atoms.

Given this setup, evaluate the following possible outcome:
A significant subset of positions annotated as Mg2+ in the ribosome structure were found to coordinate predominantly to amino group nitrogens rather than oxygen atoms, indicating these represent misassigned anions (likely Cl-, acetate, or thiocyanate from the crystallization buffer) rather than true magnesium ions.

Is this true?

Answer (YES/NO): NO